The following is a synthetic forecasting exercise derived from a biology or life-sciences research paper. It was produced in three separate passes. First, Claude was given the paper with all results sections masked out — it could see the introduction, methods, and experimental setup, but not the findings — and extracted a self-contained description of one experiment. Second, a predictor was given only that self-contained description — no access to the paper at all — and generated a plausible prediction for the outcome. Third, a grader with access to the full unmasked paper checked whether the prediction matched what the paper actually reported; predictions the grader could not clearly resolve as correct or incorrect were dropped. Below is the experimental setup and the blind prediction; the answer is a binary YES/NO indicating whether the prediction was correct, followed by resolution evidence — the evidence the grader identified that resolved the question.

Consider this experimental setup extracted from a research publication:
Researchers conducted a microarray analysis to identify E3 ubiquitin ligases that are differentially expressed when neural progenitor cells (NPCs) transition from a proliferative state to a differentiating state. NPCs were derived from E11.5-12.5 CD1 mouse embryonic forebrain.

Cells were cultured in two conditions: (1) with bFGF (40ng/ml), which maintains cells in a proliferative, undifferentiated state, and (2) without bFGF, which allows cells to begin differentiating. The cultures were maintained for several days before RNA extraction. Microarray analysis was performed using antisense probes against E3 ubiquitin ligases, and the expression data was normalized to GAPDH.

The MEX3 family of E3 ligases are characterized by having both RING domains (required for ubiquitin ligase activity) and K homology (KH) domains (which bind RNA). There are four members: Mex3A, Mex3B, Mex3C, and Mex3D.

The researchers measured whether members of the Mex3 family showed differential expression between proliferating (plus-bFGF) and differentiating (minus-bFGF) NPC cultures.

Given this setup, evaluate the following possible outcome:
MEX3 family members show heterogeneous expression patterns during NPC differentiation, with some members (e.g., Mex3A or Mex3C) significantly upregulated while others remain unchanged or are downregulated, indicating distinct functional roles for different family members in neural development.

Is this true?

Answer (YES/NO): NO